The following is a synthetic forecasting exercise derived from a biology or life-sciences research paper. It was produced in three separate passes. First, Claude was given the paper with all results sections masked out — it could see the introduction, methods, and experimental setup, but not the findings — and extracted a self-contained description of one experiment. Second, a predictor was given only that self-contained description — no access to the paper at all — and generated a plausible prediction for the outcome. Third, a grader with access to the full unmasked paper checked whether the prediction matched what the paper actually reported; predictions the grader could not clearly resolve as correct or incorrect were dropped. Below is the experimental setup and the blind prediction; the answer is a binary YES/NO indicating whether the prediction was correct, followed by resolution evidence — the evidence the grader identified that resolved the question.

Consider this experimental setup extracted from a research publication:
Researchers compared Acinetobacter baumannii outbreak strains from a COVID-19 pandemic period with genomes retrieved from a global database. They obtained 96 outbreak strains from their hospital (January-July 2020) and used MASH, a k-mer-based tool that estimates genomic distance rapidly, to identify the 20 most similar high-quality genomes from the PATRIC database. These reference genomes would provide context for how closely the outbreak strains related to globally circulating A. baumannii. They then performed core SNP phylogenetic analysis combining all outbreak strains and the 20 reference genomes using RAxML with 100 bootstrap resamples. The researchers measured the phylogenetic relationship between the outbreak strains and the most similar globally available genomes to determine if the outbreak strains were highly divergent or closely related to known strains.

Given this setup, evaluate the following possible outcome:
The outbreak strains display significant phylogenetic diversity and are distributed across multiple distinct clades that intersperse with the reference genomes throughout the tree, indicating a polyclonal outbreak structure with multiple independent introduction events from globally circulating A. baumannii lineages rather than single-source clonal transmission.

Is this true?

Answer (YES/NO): NO